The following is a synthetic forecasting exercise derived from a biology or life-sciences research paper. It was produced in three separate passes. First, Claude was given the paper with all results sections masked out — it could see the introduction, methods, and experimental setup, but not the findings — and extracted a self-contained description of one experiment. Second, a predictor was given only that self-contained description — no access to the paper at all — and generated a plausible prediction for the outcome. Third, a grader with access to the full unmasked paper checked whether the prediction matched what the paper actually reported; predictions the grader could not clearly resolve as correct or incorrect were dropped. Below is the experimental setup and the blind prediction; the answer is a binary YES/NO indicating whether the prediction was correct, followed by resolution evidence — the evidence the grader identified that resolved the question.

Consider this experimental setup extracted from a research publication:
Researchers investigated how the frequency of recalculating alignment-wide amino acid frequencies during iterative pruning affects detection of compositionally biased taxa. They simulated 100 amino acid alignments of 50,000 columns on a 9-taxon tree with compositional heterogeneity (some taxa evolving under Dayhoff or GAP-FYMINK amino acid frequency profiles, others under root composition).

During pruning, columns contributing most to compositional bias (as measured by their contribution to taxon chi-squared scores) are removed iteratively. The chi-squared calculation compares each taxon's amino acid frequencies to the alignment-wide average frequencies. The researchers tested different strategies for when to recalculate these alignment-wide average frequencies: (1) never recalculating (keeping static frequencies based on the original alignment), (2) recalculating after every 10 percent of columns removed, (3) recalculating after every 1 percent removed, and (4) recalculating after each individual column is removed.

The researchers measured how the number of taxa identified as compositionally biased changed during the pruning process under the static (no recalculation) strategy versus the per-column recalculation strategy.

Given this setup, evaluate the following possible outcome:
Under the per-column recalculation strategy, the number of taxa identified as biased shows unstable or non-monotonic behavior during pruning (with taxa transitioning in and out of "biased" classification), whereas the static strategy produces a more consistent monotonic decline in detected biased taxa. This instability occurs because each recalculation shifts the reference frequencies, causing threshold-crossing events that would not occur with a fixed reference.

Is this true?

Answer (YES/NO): NO